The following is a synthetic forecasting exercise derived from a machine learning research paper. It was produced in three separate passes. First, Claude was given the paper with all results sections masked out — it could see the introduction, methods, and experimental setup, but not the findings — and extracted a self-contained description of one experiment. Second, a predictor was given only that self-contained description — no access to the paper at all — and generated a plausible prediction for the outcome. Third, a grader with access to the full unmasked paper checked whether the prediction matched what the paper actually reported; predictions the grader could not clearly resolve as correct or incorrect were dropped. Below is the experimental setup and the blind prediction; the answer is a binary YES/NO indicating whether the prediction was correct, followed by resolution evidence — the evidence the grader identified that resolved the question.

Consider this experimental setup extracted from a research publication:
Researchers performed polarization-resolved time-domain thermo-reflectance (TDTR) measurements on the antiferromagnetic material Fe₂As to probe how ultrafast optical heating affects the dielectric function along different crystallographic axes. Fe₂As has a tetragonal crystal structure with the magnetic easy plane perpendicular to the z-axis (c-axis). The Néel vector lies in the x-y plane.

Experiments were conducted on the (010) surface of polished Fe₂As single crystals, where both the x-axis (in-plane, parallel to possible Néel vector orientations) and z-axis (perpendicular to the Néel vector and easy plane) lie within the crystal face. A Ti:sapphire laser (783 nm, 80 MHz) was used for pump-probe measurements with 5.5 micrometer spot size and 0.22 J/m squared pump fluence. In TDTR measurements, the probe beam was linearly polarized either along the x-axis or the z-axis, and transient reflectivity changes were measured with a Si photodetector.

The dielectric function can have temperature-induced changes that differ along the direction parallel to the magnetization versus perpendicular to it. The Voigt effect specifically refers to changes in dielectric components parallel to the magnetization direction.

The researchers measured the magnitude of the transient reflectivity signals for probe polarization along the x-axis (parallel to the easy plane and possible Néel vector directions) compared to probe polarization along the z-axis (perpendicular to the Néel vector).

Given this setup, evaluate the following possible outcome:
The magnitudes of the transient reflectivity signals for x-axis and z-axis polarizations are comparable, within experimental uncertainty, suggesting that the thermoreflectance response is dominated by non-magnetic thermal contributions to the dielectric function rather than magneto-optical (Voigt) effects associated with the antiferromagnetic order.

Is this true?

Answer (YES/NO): NO